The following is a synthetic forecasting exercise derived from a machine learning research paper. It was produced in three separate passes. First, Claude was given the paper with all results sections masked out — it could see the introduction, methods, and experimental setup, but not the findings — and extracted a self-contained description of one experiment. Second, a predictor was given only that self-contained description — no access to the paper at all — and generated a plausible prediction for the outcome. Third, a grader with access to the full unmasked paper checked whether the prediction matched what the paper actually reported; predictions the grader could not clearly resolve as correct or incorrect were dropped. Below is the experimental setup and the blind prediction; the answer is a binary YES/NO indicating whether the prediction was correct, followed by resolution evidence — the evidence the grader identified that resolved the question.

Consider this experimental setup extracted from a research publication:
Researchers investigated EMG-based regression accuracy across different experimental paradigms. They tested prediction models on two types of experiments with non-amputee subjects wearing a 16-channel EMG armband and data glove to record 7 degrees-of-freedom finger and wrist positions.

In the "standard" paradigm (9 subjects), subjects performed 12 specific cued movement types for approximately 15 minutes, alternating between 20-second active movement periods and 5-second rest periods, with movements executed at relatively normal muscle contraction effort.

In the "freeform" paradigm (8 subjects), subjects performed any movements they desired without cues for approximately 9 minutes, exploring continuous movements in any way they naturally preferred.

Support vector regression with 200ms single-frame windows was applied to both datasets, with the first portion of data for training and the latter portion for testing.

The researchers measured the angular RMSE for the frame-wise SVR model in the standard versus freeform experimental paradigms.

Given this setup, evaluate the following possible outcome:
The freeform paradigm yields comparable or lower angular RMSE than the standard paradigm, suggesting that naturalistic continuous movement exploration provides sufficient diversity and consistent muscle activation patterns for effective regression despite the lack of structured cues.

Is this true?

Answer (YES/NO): NO